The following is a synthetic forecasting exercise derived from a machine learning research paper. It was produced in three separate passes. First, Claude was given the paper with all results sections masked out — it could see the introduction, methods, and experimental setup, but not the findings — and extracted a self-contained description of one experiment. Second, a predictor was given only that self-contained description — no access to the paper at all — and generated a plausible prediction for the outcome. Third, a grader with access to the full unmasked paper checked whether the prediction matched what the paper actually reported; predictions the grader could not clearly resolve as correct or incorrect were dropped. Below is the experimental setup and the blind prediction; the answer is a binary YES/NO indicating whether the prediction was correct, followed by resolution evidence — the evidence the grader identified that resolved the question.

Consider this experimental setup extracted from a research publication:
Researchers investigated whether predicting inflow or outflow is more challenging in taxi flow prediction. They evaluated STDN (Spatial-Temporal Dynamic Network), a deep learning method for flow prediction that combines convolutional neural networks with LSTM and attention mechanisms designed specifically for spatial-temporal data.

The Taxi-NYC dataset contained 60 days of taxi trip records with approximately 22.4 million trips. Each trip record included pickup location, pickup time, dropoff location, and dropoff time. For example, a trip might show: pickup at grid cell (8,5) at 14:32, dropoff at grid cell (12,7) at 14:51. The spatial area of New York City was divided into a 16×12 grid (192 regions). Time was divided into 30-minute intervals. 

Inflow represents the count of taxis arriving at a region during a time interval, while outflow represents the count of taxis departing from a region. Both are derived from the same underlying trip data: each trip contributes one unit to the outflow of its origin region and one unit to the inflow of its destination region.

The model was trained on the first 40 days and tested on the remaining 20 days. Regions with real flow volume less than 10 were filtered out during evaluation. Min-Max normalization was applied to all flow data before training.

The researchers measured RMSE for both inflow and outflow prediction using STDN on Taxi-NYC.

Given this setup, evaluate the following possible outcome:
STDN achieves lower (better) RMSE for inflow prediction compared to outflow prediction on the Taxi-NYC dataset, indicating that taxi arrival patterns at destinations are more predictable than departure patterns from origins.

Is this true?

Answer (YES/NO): YES